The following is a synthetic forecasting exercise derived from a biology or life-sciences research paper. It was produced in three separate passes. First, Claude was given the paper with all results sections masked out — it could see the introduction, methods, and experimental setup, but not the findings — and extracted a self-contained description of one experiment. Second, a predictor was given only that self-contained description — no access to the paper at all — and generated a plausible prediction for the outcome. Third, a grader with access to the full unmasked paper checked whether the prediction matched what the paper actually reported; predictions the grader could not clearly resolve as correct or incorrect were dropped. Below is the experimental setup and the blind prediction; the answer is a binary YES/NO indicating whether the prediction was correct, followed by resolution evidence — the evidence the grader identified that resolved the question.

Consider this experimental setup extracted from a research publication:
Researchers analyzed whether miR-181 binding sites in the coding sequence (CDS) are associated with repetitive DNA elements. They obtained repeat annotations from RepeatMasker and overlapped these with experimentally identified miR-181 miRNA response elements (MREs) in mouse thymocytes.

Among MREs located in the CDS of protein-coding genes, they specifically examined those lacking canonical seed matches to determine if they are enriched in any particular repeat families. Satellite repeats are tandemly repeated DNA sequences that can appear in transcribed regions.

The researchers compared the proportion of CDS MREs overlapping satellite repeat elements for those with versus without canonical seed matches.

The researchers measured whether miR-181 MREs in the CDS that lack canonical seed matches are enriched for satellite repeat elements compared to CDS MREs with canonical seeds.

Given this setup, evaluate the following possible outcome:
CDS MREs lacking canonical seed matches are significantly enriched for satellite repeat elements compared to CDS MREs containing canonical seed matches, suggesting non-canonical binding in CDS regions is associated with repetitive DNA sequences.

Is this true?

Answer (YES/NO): NO